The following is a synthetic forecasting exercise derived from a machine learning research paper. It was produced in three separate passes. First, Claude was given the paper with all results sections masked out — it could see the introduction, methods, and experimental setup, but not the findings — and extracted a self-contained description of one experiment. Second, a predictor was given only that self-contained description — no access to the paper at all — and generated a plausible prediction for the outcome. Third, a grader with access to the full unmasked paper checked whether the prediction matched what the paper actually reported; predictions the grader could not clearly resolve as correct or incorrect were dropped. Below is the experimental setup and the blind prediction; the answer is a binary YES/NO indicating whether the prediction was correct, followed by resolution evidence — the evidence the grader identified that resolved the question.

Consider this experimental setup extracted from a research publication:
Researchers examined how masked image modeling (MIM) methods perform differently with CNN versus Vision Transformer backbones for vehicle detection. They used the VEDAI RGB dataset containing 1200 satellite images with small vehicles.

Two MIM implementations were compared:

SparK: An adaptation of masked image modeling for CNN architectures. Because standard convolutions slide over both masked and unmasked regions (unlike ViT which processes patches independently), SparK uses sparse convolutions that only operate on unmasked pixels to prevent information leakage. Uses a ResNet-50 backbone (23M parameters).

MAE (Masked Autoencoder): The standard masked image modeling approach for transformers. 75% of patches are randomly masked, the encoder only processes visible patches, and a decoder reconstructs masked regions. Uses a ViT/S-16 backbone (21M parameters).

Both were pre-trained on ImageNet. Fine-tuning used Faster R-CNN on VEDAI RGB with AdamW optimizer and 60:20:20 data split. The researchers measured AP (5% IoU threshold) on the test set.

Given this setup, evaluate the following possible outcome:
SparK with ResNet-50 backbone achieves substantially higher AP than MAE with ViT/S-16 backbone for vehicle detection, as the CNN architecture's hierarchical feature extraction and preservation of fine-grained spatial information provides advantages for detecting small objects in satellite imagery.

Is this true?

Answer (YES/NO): NO